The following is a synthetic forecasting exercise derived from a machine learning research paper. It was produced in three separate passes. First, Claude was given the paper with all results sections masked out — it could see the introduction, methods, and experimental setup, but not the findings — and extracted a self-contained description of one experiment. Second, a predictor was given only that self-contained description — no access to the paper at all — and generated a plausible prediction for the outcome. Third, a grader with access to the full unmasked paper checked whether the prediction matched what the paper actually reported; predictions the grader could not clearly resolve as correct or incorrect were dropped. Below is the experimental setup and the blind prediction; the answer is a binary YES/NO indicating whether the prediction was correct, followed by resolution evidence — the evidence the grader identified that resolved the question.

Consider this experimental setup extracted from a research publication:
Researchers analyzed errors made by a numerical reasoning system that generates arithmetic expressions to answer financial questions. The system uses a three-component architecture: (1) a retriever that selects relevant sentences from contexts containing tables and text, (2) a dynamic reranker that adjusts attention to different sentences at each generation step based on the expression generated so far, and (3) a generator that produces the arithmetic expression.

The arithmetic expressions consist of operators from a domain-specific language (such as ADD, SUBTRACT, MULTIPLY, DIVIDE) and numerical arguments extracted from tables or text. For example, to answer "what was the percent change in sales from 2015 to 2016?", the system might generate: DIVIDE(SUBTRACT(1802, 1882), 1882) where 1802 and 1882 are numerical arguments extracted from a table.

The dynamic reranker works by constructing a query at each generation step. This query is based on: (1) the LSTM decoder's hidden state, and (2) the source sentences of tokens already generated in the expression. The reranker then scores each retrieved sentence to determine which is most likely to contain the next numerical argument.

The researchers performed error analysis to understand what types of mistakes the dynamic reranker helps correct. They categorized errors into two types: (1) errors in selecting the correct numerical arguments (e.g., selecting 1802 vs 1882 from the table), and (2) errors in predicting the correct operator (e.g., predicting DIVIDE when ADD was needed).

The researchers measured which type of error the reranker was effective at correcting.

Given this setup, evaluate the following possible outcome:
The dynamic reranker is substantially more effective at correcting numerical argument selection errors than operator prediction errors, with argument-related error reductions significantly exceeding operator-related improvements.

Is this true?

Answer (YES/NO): YES